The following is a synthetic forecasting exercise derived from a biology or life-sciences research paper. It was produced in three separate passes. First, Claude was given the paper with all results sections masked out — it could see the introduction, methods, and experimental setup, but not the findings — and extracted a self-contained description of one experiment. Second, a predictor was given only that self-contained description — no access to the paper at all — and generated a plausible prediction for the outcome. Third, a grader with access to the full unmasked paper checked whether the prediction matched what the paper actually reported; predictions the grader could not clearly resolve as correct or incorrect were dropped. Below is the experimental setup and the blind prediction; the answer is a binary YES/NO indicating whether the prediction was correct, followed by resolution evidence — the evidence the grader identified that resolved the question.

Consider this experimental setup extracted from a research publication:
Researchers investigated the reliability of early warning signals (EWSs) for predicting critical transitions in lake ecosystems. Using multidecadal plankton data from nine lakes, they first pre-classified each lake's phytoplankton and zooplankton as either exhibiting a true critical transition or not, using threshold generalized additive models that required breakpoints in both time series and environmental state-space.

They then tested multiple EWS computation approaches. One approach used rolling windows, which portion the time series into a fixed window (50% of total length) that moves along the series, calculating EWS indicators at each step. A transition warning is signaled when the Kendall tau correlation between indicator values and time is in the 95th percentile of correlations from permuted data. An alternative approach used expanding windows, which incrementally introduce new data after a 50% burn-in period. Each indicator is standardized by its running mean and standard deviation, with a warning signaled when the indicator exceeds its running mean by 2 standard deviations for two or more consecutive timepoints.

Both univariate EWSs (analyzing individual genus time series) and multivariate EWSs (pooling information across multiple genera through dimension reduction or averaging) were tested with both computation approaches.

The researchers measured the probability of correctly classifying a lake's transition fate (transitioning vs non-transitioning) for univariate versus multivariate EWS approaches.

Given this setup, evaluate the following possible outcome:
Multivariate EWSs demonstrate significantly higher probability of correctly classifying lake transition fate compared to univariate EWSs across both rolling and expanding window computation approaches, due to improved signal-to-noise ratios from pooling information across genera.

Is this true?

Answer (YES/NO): NO